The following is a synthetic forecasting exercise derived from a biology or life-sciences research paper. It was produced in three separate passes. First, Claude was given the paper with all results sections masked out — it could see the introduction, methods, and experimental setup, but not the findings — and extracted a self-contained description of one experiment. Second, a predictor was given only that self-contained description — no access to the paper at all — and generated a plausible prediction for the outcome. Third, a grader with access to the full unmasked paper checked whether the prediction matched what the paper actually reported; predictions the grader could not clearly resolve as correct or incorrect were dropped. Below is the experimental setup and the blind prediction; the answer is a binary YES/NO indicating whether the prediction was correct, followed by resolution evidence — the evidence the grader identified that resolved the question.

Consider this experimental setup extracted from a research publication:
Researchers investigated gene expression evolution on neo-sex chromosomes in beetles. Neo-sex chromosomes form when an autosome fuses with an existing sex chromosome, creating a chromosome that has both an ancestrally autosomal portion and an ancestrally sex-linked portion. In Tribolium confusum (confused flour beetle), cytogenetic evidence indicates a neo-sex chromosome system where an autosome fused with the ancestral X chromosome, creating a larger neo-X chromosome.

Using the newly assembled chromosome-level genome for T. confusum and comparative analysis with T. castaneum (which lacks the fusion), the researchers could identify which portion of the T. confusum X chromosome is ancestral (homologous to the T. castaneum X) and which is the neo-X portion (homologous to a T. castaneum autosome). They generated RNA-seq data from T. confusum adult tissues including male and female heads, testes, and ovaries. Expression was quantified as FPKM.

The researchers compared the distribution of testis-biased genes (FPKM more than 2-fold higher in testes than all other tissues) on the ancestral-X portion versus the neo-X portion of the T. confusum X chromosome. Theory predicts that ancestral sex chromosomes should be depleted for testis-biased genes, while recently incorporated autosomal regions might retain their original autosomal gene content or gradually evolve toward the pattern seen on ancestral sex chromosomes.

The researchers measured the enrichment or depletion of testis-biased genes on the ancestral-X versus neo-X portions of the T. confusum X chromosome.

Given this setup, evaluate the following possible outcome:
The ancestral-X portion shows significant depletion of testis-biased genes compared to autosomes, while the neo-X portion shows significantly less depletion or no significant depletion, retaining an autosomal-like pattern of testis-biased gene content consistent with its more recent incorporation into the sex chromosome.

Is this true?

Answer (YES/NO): YES